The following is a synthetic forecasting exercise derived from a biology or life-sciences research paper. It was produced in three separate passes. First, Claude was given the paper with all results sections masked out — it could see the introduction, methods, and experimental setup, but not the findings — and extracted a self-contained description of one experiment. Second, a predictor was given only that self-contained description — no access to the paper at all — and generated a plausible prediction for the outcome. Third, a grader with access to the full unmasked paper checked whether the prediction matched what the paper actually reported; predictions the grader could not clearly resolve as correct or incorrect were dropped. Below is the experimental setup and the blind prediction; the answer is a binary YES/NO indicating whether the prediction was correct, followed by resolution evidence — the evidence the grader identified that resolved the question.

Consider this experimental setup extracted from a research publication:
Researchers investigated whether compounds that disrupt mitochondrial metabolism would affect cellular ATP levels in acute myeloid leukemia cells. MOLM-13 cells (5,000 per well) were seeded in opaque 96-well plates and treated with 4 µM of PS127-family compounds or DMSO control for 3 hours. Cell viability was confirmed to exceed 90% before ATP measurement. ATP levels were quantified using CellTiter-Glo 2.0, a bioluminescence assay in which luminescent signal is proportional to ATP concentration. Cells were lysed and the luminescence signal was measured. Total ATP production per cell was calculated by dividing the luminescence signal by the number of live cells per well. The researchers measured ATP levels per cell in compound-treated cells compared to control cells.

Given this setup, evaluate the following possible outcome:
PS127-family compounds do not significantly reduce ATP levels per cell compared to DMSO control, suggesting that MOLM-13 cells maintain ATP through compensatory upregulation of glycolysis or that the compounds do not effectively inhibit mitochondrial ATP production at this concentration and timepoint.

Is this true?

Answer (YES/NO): NO